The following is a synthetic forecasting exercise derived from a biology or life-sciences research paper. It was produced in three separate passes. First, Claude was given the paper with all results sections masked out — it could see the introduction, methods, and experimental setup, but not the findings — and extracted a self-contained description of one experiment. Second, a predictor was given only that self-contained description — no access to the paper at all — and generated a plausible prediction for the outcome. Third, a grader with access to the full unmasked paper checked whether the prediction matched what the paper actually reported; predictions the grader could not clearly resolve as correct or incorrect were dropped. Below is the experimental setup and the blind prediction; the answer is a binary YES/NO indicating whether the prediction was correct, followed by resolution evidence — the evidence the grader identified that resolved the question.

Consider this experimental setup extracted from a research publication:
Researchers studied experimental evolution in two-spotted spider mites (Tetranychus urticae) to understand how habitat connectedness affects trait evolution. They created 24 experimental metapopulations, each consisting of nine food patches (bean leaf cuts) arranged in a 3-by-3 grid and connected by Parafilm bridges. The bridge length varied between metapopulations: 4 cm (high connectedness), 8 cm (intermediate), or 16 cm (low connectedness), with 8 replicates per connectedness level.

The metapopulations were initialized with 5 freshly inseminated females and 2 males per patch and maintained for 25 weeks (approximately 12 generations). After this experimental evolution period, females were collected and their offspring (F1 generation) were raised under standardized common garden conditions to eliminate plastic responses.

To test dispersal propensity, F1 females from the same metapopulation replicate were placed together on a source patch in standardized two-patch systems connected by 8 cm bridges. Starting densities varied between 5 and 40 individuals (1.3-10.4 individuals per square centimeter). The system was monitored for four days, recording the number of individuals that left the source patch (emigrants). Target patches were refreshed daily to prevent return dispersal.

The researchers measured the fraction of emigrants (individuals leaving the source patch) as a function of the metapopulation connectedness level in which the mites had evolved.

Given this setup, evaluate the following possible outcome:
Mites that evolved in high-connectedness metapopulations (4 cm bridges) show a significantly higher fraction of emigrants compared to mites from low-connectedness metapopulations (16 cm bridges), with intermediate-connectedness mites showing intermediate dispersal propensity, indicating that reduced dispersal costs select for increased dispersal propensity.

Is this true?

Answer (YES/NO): NO